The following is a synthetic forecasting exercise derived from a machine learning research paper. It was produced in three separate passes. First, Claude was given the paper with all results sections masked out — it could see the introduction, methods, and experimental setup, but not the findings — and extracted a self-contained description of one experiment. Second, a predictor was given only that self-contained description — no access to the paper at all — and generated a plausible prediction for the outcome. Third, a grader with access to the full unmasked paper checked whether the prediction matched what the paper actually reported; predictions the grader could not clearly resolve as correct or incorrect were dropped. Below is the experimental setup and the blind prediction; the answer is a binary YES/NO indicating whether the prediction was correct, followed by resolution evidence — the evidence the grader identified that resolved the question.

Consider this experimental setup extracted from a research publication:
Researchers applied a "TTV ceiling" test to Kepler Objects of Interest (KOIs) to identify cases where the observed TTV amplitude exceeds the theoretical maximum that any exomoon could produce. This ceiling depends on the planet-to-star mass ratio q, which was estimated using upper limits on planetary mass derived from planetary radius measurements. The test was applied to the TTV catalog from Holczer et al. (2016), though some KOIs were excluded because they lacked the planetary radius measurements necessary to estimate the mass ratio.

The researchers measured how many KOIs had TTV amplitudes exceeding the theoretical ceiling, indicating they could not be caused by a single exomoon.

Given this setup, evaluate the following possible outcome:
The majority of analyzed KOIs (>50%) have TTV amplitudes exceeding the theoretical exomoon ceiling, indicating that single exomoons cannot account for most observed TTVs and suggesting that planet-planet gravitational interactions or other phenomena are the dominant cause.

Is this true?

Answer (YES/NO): NO